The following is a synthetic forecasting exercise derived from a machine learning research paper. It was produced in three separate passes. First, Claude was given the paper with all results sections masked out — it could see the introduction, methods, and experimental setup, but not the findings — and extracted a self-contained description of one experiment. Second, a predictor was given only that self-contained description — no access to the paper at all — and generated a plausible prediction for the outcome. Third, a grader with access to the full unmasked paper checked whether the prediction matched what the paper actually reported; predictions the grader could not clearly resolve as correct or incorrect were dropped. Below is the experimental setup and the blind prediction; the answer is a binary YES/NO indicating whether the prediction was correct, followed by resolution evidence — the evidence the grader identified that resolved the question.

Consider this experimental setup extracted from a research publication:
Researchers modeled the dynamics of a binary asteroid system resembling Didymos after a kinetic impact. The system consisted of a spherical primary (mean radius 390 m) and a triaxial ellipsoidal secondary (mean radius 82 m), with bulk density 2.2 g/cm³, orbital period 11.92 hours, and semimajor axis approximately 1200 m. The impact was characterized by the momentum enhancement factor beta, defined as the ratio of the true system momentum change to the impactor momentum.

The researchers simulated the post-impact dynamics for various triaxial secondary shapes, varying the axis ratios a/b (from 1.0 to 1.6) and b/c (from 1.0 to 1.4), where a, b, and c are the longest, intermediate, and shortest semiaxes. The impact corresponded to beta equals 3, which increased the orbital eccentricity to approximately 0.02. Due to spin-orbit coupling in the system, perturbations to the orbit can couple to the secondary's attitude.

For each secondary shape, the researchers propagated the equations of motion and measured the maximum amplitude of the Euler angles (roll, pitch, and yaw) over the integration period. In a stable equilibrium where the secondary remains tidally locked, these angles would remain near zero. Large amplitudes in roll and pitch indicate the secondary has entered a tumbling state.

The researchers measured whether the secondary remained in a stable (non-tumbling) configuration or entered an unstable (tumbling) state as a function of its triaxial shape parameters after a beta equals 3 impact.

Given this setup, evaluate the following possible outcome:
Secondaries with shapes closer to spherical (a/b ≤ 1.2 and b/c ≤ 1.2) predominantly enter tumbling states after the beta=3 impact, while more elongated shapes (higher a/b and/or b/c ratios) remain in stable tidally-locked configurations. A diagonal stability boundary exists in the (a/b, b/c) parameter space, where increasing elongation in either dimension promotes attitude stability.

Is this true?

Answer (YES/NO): NO